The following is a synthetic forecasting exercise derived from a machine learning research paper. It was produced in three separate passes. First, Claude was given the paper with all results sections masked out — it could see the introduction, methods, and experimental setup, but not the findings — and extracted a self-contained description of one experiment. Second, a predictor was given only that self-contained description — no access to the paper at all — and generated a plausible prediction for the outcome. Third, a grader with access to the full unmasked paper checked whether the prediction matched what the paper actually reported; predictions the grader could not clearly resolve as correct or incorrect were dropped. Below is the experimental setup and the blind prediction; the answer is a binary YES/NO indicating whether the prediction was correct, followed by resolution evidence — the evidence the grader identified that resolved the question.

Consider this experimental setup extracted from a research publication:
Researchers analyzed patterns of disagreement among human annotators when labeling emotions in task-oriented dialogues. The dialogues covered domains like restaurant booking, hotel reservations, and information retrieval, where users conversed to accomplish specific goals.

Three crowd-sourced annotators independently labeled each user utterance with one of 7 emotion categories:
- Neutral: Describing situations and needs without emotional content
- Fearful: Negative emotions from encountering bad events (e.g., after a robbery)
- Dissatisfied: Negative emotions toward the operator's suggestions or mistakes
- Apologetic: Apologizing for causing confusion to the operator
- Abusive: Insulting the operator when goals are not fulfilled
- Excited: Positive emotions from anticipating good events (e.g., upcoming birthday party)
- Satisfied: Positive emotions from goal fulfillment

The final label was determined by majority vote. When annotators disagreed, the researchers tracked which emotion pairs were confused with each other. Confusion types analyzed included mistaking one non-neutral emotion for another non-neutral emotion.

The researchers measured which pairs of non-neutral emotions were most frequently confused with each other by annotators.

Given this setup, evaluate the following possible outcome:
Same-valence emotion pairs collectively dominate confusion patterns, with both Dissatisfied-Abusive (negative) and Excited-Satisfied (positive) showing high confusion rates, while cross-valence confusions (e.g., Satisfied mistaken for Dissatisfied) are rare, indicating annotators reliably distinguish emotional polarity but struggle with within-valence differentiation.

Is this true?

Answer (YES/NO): NO